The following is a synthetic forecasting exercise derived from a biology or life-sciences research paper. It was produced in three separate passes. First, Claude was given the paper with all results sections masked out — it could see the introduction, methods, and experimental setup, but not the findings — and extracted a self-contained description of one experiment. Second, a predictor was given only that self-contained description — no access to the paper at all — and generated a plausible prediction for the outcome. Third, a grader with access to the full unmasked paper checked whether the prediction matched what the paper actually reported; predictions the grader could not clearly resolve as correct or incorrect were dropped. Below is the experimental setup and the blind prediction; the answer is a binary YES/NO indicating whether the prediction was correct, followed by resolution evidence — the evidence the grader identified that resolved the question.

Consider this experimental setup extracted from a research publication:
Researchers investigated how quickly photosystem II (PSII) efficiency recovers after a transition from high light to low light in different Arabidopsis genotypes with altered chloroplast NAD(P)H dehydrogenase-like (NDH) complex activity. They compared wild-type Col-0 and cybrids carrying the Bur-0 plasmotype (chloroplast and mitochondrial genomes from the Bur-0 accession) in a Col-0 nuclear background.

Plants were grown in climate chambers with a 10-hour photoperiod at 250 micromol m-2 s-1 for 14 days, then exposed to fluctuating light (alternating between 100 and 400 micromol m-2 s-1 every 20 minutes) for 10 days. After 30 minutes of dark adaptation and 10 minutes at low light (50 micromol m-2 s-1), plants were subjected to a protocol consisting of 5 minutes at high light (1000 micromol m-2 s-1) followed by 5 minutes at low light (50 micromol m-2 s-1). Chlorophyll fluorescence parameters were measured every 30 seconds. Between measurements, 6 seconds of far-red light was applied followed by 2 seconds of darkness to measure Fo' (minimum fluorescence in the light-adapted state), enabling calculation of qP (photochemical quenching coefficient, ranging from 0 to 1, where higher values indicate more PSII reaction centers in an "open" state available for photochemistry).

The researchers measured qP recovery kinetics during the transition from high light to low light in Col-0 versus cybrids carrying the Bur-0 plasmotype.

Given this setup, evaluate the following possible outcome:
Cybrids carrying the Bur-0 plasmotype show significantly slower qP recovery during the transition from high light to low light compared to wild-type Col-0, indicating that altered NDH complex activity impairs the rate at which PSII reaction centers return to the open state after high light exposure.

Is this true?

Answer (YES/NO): NO